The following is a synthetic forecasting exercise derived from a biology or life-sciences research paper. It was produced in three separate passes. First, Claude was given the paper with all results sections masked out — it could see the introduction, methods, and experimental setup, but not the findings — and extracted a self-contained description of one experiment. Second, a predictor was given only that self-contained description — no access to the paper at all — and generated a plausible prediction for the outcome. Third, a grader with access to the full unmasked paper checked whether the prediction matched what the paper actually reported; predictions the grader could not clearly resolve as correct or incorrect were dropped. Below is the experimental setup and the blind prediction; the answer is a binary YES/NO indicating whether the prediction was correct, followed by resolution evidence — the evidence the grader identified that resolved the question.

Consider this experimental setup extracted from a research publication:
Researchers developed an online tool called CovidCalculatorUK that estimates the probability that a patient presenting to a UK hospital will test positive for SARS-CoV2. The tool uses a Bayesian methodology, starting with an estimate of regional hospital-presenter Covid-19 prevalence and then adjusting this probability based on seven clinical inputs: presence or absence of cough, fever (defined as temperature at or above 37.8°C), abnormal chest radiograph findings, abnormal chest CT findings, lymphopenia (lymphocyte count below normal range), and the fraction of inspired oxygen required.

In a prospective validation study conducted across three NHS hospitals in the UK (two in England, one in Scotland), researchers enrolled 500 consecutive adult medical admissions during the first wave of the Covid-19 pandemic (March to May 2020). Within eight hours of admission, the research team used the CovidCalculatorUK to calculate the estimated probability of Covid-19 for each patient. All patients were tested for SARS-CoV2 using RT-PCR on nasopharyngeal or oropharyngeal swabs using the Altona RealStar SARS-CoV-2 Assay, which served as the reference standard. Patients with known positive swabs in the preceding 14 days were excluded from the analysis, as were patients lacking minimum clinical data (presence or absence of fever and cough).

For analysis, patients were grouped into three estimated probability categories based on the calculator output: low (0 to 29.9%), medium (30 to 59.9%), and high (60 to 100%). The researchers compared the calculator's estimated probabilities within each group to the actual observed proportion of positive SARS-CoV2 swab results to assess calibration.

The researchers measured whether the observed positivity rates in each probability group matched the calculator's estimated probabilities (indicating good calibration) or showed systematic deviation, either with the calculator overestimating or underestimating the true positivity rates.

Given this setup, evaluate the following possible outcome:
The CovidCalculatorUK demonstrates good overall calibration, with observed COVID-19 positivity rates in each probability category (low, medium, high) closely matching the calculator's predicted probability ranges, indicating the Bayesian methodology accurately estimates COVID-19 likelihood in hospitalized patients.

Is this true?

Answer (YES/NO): NO